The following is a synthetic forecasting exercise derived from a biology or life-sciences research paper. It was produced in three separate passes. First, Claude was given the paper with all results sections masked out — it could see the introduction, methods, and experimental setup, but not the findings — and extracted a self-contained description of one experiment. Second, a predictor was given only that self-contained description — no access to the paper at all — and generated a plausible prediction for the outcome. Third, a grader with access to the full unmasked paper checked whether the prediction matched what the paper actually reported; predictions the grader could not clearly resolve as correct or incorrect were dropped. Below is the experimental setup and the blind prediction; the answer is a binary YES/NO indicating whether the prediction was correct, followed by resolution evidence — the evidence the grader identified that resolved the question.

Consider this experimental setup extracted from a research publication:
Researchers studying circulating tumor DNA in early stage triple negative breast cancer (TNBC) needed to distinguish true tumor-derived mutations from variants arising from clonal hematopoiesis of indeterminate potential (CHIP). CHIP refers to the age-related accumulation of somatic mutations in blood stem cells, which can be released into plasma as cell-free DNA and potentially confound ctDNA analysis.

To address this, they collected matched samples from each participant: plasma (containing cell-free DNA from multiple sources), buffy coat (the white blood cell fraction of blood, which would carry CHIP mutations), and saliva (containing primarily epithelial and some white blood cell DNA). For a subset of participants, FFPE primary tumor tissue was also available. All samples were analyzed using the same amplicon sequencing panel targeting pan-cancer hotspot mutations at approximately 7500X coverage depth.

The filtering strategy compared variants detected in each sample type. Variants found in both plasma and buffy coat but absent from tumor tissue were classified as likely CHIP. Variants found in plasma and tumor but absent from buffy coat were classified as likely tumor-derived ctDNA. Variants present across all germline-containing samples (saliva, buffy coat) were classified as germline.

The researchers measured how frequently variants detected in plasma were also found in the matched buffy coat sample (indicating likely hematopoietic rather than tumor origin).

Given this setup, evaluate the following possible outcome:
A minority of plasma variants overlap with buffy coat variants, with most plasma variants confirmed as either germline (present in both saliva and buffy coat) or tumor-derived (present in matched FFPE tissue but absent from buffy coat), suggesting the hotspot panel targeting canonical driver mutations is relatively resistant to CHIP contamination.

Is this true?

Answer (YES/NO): NO